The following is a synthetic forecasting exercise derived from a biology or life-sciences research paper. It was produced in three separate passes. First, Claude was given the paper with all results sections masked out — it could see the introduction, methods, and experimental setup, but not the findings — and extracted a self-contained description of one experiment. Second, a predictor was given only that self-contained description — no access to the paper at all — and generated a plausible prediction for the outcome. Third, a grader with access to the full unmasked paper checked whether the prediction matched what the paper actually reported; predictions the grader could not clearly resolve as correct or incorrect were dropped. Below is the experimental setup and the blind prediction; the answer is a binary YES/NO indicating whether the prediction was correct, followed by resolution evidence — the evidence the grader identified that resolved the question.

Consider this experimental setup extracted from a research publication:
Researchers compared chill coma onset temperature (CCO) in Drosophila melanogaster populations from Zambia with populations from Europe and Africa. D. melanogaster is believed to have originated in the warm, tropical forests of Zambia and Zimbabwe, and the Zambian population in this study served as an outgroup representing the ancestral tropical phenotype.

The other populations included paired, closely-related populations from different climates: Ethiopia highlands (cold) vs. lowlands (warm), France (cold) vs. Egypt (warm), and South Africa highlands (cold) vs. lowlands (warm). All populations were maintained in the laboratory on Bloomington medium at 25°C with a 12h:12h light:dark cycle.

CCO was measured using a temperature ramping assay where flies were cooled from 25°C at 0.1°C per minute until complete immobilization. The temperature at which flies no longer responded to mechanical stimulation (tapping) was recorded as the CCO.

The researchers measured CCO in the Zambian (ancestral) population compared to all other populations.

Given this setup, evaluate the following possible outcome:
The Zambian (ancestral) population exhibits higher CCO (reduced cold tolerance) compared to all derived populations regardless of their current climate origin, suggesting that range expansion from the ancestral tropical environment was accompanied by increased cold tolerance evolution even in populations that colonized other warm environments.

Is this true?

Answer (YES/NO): NO